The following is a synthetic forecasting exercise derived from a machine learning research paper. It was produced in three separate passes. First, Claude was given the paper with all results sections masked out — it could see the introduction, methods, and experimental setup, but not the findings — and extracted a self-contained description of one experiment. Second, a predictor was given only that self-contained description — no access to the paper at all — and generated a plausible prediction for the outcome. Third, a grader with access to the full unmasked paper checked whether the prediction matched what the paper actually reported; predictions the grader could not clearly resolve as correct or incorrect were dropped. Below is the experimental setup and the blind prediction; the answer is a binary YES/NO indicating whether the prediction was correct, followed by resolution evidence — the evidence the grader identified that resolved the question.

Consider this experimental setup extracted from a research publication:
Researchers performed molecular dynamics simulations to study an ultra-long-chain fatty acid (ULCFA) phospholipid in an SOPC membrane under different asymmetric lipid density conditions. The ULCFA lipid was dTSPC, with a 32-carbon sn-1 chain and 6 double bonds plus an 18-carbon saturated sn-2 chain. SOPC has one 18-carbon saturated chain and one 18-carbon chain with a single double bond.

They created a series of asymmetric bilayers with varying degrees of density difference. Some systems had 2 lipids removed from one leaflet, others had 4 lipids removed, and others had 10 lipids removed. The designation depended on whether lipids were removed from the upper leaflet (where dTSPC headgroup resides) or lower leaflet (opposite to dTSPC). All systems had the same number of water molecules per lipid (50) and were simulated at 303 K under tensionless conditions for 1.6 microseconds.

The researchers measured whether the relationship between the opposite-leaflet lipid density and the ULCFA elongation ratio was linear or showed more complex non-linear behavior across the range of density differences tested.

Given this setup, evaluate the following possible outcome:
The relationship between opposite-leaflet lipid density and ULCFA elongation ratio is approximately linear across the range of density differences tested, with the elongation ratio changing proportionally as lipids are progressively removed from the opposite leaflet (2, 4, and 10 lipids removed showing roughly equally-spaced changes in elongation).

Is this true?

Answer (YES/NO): YES